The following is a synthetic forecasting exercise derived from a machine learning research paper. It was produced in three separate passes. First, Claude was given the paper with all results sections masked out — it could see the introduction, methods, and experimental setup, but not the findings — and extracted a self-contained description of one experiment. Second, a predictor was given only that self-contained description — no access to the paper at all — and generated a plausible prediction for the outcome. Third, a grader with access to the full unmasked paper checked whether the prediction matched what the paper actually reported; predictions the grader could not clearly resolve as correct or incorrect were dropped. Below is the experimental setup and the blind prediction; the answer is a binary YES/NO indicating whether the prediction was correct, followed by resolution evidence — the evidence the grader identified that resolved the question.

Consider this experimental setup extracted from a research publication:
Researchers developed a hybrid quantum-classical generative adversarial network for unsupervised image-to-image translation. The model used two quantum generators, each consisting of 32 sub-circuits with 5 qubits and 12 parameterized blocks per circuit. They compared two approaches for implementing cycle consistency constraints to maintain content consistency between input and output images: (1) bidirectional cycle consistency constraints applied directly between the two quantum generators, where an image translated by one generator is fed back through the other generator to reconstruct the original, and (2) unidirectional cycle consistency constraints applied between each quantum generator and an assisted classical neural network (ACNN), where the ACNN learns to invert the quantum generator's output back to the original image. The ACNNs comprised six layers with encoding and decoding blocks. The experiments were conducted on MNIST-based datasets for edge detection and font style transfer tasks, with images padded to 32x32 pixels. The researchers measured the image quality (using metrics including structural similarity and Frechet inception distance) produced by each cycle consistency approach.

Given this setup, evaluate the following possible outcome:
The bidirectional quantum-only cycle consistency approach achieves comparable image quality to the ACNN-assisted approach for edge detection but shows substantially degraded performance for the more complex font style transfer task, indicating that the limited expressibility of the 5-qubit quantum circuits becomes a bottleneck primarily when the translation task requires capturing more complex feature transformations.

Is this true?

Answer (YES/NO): NO